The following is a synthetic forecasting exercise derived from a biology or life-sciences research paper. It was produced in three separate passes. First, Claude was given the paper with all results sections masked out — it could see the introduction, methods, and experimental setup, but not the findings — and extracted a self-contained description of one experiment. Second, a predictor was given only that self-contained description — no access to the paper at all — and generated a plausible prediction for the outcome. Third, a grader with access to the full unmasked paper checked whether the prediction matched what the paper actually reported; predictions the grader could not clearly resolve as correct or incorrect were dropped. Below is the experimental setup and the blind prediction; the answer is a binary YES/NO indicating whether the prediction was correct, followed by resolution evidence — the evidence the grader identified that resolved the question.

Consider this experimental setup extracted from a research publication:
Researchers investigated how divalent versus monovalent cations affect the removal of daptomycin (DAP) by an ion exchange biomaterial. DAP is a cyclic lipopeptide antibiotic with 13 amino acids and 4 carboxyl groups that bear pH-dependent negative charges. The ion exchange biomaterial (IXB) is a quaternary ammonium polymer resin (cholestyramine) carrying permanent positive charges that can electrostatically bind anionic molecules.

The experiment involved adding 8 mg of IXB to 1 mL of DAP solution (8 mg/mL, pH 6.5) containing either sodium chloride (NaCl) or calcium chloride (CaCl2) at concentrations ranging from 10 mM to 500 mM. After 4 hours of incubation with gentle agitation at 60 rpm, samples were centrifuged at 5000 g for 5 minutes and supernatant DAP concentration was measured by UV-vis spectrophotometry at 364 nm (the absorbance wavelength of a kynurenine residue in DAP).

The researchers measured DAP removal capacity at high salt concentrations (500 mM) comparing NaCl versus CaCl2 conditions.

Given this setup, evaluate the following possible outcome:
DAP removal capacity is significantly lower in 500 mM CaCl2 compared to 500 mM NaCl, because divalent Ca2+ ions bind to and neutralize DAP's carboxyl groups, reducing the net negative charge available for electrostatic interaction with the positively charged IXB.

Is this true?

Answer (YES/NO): YES